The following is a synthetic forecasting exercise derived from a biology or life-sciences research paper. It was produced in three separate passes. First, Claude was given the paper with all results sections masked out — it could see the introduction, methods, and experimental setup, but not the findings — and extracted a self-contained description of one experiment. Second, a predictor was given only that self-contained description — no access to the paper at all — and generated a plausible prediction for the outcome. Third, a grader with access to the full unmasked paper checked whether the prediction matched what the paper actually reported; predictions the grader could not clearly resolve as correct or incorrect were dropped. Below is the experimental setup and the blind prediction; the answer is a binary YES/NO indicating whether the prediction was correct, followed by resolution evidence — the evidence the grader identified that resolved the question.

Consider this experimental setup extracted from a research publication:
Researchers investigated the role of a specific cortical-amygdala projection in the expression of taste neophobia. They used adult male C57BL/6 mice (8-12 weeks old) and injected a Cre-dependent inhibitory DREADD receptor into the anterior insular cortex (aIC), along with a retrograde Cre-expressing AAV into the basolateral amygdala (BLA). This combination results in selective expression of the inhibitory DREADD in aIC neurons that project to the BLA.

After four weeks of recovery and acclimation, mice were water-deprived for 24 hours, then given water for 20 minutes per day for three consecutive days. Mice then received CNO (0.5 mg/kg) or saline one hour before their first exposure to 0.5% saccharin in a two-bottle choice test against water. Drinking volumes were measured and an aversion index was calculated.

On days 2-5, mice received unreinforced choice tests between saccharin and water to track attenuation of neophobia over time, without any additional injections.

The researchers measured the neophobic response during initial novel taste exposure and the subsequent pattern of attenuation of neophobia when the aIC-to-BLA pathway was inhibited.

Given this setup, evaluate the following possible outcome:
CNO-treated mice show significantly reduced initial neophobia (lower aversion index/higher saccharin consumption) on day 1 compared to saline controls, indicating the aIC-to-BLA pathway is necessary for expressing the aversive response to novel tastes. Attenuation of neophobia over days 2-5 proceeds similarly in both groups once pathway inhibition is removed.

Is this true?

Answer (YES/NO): YES